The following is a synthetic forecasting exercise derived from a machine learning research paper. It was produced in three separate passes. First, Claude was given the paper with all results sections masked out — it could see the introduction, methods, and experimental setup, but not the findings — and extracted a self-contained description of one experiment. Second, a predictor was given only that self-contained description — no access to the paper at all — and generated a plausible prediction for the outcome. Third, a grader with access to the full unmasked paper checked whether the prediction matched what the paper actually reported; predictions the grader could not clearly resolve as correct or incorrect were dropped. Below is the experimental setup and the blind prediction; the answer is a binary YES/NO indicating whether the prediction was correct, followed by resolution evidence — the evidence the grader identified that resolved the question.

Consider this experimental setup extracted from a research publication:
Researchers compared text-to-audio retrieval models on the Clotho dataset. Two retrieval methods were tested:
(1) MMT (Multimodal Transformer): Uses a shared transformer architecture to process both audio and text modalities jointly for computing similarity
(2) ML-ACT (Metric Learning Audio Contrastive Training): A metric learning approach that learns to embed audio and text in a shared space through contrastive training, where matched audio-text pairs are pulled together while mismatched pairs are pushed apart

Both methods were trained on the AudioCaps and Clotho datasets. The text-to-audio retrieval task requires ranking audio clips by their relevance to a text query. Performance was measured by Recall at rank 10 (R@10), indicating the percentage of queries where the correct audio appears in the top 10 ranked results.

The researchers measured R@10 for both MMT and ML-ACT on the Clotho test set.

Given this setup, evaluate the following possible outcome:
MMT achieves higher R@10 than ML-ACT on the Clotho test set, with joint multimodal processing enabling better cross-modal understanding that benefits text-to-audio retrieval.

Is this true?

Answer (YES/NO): NO